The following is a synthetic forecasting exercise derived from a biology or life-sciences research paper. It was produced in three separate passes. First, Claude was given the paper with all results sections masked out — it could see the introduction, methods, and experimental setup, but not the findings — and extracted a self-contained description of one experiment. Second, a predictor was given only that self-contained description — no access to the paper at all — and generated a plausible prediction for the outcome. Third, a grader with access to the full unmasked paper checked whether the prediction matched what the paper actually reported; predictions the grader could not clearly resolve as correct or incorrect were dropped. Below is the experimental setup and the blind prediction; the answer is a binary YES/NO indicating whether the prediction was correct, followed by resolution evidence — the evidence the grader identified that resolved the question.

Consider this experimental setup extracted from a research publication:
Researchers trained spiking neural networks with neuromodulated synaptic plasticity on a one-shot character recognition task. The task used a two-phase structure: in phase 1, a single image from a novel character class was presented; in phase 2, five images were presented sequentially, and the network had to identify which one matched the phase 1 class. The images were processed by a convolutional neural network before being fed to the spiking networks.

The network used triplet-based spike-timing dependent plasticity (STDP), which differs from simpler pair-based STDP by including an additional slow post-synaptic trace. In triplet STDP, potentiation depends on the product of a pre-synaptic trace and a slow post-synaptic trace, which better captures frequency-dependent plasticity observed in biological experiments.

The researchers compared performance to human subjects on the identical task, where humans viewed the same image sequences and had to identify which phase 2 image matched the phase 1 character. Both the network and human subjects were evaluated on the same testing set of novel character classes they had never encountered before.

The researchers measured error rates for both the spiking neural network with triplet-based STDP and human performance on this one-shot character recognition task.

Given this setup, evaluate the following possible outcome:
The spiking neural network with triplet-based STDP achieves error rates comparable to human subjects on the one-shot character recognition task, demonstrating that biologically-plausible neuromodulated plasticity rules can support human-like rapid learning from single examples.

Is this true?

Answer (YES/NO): YES